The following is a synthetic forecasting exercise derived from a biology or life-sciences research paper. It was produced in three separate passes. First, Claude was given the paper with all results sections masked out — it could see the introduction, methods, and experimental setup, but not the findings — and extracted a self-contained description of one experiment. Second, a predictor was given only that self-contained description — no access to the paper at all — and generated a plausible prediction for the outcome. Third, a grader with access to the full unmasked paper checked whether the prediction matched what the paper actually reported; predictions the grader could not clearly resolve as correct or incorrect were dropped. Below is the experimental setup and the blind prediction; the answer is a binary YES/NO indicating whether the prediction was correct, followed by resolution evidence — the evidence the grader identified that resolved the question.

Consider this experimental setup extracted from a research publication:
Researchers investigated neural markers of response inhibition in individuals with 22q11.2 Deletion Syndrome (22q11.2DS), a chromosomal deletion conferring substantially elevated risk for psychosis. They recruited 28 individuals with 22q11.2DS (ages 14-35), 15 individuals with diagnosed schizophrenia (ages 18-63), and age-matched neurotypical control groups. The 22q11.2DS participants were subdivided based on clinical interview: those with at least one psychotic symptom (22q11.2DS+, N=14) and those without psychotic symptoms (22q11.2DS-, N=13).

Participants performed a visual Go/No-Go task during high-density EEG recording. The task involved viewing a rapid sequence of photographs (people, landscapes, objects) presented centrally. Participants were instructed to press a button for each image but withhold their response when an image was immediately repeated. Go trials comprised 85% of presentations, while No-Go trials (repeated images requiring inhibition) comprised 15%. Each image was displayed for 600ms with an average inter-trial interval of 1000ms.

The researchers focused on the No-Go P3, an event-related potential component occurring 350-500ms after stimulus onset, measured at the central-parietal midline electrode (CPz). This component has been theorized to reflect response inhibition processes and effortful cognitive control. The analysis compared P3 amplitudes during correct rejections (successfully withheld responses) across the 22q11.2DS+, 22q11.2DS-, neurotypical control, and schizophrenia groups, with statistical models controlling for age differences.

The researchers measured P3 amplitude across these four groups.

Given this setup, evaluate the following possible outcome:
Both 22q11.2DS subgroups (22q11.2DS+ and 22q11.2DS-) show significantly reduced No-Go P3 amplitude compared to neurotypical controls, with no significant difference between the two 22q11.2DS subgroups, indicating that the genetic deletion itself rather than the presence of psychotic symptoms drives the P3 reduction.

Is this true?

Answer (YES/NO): NO